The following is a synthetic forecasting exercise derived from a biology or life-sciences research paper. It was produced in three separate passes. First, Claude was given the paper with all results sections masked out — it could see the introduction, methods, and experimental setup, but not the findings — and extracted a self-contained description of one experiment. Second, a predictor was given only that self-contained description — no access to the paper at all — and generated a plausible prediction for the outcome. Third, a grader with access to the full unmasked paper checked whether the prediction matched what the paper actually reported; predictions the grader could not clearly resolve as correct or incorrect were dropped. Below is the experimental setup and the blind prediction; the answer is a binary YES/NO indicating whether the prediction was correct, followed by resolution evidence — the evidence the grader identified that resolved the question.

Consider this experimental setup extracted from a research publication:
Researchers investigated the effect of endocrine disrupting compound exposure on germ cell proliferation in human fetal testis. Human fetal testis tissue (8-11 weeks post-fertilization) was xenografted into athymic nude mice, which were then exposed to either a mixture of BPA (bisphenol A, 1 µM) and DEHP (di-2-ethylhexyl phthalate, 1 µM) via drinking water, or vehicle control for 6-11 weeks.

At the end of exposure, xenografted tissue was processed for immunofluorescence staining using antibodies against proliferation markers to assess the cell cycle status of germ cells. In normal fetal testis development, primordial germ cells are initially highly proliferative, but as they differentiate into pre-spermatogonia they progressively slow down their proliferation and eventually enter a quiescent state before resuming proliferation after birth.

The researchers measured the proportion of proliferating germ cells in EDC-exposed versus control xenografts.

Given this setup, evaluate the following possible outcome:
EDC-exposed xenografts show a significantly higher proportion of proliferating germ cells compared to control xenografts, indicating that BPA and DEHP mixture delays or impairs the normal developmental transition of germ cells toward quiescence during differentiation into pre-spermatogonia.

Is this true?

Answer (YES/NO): YES